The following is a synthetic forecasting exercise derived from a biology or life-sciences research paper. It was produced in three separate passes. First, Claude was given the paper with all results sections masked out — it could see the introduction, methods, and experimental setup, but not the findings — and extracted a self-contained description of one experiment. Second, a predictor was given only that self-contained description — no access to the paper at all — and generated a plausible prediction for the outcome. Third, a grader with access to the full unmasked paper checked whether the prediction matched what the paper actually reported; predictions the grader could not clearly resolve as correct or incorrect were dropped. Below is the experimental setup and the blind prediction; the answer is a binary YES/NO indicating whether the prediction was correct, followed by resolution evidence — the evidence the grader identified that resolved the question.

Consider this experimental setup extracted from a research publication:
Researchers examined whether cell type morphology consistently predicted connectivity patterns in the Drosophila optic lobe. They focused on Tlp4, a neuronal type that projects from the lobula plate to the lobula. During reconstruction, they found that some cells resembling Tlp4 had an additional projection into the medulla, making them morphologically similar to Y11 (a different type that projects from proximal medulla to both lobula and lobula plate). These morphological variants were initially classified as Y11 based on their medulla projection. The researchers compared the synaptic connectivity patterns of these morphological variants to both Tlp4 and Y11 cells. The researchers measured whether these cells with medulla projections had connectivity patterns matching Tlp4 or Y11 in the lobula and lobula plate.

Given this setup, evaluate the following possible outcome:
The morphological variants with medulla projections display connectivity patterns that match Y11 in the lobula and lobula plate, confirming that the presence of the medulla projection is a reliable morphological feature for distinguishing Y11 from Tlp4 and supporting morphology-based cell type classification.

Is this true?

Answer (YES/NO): NO